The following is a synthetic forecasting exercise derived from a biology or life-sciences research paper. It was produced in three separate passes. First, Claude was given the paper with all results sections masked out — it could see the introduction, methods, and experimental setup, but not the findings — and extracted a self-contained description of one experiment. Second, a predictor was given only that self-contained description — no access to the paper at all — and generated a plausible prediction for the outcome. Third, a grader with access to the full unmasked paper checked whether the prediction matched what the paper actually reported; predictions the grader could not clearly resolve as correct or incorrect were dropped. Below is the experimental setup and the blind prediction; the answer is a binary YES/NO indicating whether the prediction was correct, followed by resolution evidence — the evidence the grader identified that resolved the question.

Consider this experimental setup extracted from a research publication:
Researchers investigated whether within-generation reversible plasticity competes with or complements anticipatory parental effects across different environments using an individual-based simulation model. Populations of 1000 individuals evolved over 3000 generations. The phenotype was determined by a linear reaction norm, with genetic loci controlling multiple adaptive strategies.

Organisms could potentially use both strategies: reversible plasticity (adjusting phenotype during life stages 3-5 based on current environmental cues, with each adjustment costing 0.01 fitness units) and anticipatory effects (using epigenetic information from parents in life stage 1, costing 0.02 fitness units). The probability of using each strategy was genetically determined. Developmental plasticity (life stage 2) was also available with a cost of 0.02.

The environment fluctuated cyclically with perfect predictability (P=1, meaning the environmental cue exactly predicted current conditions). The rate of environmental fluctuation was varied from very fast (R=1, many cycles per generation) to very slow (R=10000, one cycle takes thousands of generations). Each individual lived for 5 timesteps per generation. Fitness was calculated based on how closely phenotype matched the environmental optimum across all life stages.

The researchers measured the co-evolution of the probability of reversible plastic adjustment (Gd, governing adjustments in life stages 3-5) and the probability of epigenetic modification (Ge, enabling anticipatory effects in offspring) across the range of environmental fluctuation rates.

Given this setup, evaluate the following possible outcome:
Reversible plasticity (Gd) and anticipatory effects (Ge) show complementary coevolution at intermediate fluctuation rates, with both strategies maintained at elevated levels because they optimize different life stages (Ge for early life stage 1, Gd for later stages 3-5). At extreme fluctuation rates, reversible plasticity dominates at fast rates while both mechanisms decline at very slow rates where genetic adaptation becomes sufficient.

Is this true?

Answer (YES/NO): YES